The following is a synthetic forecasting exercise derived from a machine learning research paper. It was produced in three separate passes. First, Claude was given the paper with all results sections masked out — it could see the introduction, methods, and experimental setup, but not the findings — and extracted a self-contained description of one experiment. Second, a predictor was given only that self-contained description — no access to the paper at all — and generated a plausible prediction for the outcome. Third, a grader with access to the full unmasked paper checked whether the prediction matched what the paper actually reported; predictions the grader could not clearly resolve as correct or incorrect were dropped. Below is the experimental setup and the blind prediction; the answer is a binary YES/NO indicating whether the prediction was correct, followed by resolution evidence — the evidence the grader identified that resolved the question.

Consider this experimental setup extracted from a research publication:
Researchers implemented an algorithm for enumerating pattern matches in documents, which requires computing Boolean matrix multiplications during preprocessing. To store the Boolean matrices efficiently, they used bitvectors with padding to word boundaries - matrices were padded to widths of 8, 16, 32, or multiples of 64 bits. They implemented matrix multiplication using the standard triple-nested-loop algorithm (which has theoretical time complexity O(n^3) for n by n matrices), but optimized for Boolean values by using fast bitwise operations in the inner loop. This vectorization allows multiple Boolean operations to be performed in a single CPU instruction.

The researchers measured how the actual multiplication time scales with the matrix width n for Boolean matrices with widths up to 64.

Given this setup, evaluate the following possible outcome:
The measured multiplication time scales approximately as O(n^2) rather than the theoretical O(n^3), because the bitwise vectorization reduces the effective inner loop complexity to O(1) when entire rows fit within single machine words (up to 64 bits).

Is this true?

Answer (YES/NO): YES